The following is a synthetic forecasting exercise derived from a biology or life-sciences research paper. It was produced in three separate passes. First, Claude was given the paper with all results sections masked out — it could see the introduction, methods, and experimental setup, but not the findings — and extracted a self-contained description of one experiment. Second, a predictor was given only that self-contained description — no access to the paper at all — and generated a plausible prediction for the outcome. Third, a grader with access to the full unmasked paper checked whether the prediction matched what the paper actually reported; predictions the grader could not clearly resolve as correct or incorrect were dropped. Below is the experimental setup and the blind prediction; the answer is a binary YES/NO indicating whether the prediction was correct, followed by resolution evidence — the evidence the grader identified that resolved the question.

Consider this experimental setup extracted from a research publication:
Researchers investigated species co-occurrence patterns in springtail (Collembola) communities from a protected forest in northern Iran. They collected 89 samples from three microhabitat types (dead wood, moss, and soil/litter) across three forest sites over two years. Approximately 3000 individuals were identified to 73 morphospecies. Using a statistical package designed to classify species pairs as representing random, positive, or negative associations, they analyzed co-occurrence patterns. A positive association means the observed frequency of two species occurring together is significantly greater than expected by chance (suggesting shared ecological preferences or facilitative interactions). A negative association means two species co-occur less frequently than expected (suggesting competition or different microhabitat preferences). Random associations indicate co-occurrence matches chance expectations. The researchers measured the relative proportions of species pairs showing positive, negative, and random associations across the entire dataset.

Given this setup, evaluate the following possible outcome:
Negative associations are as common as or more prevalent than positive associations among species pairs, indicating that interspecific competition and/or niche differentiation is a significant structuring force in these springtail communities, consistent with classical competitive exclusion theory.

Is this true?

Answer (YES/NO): NO